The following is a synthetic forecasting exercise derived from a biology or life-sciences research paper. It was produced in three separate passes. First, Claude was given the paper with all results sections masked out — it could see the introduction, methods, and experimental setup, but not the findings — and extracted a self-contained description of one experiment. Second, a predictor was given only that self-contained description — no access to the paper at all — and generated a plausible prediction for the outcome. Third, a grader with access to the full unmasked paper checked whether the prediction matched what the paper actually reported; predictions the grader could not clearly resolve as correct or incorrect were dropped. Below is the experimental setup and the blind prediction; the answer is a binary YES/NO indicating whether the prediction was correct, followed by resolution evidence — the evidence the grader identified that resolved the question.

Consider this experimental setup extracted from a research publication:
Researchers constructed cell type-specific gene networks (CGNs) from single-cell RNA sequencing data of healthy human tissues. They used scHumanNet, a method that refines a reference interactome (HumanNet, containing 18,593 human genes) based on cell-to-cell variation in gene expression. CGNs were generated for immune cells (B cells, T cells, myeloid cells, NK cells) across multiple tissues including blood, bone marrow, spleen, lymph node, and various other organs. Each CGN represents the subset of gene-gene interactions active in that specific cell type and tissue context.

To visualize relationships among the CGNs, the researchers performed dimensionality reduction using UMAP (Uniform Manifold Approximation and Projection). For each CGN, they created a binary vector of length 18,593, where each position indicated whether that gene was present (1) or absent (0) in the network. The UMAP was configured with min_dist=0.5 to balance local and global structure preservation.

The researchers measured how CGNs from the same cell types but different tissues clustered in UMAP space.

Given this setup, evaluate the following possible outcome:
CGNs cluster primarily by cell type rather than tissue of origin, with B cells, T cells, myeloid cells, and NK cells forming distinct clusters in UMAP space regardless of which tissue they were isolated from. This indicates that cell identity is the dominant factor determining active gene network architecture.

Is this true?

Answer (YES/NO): YES